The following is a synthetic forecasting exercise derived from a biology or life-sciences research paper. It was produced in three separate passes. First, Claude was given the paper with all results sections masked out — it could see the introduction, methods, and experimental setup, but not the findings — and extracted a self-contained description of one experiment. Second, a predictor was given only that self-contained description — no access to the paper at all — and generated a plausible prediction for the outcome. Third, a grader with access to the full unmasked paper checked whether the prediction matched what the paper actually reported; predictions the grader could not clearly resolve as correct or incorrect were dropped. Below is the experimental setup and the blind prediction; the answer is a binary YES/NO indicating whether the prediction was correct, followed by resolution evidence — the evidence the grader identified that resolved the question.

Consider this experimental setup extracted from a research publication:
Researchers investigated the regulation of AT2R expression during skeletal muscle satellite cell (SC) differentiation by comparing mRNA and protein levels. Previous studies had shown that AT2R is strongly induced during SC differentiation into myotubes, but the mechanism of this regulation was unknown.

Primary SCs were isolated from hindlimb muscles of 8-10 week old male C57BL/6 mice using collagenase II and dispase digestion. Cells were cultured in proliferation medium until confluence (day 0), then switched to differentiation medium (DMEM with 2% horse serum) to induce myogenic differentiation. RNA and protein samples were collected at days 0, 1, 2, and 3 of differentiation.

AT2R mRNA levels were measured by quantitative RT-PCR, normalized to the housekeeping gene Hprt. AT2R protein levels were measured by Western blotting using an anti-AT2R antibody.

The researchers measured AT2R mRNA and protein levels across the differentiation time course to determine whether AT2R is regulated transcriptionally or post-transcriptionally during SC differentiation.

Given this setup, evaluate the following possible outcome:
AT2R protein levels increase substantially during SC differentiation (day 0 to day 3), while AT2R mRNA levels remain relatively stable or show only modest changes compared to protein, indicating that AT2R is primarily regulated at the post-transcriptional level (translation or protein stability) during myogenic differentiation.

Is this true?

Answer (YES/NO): NO